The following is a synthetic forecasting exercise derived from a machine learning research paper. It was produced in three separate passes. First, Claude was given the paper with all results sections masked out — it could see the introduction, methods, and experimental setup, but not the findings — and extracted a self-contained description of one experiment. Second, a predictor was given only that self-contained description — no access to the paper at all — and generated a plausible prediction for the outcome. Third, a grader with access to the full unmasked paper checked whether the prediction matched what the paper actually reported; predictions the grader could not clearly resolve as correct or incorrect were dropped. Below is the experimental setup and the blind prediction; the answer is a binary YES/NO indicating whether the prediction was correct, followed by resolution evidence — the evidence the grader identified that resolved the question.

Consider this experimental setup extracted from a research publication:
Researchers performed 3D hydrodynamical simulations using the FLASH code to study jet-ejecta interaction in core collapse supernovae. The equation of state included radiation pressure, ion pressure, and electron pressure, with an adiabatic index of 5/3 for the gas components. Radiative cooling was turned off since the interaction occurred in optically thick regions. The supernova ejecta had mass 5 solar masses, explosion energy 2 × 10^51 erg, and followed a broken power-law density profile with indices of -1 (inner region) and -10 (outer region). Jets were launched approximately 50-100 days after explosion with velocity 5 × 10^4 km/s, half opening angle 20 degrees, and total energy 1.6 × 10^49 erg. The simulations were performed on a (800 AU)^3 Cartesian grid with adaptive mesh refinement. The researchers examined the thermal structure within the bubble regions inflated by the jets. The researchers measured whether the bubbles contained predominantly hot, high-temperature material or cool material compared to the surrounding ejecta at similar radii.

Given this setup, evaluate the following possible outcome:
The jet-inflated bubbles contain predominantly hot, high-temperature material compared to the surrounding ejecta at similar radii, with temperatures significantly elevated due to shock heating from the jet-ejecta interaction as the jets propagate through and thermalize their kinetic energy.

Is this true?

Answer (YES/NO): YES